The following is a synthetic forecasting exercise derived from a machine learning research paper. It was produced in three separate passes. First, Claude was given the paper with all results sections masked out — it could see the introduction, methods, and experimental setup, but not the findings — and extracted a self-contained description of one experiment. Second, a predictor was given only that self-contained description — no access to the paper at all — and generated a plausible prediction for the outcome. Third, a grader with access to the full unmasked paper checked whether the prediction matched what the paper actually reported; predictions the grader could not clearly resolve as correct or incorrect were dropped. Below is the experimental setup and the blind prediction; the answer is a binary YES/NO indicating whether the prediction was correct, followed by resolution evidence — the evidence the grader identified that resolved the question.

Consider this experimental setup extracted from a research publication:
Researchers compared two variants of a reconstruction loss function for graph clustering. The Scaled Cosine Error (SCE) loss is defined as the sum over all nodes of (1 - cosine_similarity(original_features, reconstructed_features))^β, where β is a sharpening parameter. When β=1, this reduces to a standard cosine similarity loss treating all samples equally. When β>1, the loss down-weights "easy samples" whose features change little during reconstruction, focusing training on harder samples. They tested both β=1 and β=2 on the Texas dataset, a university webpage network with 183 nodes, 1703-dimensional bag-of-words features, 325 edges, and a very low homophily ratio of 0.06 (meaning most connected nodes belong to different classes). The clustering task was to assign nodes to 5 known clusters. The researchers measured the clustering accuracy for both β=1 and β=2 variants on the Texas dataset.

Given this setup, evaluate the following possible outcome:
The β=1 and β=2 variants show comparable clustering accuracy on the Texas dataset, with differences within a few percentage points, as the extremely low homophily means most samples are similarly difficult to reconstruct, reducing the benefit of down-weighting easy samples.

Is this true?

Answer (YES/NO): YES